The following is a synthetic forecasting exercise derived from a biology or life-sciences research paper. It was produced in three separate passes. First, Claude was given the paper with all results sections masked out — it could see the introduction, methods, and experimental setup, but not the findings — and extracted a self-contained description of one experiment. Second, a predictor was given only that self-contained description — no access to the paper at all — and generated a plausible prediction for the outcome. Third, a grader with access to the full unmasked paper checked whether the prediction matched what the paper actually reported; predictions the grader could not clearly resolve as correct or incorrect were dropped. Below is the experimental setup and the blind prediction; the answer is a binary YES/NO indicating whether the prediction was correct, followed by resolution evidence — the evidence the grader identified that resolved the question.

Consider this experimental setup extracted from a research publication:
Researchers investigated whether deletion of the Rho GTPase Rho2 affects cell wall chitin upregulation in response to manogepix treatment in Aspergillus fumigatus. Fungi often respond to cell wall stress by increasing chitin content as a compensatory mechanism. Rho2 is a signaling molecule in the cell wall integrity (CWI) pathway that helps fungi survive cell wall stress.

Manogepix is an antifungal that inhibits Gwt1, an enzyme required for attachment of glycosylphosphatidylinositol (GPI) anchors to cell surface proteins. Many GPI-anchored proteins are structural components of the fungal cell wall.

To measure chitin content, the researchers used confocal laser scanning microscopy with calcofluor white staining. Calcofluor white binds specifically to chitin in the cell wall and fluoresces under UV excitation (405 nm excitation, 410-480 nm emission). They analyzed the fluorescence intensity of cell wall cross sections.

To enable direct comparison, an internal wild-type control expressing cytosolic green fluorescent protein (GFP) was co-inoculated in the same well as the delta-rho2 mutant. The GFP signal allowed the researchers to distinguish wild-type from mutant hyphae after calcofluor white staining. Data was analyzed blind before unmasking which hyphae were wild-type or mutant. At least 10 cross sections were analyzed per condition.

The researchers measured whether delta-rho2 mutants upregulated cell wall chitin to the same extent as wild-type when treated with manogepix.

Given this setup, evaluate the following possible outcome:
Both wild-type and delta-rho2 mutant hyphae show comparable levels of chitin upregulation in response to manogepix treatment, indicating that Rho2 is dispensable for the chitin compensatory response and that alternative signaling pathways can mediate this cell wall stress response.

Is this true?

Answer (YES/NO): NO